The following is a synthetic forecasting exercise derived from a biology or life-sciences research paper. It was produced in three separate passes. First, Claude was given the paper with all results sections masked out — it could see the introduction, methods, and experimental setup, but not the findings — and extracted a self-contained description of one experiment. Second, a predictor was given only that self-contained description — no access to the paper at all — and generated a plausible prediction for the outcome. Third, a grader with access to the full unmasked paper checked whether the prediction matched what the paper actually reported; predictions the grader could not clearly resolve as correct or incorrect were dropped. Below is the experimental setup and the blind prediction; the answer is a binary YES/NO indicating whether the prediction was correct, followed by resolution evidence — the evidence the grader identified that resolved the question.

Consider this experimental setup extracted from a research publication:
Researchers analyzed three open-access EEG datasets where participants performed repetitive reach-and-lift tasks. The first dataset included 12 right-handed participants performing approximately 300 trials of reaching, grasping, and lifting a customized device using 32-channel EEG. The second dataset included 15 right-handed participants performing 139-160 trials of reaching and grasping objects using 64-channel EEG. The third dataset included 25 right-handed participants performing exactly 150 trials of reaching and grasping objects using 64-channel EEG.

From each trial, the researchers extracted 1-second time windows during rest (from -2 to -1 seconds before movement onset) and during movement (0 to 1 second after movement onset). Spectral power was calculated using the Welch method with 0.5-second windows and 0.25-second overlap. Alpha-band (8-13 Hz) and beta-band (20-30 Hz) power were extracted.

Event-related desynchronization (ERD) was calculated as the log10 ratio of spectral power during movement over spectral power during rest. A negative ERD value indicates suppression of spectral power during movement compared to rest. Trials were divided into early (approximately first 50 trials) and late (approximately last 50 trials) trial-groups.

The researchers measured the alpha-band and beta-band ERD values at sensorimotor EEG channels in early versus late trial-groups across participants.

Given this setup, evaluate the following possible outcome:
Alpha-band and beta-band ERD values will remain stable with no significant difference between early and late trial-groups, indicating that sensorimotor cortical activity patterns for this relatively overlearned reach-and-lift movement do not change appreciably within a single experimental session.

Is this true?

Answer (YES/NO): NO